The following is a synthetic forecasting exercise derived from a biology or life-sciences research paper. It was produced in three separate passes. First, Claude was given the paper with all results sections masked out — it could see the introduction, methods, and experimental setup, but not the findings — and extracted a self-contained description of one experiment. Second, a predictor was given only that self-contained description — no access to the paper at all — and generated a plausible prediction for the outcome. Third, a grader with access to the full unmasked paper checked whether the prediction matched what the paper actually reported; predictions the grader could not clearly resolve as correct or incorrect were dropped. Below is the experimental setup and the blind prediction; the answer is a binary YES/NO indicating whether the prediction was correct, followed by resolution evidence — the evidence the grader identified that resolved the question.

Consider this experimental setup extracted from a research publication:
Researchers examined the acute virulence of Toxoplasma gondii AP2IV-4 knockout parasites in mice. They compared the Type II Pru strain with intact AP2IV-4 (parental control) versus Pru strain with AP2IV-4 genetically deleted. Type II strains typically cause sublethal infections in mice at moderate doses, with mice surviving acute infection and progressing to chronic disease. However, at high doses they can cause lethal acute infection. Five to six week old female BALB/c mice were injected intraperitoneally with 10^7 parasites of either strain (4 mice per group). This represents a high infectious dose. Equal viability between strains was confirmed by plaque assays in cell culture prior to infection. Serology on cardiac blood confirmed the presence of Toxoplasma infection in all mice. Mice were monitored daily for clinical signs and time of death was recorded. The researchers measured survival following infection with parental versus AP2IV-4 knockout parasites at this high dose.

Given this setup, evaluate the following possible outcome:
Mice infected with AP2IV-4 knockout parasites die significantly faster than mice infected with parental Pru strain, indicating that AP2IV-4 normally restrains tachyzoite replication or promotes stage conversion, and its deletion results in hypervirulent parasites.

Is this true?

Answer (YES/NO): NO